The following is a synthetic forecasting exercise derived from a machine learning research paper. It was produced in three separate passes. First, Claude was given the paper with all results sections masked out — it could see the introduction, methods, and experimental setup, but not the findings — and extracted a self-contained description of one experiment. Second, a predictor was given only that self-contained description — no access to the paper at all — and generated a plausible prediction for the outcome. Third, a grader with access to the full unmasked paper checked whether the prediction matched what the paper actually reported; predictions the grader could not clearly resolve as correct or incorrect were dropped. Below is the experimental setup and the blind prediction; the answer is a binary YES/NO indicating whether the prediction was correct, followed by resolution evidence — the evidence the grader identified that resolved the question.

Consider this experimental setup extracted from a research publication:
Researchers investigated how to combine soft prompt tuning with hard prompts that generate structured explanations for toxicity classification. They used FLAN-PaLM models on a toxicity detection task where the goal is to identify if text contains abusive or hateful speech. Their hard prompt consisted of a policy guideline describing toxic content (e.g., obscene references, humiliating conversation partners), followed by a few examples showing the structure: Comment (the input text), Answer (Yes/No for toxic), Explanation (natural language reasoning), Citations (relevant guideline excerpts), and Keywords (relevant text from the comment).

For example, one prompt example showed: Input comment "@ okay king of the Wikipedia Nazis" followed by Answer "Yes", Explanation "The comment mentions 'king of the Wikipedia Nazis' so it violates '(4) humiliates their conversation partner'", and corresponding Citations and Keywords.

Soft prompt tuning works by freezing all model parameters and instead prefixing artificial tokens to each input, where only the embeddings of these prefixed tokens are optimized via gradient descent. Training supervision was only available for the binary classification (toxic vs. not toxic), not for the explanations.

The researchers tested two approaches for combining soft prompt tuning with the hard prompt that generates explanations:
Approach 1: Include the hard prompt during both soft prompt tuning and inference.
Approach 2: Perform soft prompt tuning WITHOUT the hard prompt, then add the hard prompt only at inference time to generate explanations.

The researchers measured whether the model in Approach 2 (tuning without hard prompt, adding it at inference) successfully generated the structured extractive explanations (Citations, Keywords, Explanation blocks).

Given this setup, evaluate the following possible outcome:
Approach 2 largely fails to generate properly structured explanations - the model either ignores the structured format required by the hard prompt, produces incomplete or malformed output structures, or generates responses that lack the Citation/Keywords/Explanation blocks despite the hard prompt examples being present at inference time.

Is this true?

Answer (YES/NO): YES